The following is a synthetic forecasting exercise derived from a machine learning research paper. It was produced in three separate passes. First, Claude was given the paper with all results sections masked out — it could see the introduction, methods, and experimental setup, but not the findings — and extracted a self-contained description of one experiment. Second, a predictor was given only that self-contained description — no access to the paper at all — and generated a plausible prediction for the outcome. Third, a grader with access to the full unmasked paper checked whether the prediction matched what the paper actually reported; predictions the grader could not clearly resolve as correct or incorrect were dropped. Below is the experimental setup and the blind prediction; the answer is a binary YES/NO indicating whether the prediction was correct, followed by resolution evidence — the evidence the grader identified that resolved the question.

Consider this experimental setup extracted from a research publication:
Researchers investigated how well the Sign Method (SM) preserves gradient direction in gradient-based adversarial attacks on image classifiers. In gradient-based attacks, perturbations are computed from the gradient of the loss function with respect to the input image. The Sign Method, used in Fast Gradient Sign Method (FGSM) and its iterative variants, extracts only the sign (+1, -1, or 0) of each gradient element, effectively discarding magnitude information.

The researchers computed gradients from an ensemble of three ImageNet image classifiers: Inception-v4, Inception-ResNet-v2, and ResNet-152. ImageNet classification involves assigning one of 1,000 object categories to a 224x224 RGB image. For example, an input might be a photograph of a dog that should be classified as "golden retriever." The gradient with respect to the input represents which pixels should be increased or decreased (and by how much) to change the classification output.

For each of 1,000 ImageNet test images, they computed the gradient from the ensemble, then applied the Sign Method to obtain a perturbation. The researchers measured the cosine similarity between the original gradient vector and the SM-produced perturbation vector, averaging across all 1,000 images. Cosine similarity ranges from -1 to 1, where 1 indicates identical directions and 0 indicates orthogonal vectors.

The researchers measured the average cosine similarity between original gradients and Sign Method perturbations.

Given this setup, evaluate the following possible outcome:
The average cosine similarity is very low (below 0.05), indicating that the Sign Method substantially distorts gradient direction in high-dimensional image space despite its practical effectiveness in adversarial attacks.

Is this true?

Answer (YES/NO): NO